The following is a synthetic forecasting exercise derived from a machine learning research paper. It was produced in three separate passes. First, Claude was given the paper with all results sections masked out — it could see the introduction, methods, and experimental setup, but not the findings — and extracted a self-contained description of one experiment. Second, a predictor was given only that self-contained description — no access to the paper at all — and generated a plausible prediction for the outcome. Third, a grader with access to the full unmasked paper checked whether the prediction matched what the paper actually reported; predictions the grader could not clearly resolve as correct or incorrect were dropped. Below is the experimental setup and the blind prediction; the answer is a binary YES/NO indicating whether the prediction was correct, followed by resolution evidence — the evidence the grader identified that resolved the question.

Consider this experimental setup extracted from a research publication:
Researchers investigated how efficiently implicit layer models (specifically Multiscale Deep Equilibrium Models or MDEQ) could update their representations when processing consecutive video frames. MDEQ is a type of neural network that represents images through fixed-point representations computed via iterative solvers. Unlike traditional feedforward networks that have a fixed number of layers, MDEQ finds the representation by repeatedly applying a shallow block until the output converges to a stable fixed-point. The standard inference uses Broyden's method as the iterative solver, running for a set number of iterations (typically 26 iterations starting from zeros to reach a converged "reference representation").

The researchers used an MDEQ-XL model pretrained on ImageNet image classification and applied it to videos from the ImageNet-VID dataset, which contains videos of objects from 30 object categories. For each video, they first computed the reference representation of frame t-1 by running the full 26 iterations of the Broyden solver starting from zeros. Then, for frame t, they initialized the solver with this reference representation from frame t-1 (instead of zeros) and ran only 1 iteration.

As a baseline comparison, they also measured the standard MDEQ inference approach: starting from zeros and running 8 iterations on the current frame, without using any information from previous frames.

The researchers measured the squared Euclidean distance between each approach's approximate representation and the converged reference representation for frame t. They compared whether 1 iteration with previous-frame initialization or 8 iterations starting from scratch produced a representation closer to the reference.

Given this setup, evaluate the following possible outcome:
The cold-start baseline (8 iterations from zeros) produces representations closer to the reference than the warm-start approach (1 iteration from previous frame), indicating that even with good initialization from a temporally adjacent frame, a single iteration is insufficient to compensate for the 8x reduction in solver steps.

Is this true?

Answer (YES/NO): NO